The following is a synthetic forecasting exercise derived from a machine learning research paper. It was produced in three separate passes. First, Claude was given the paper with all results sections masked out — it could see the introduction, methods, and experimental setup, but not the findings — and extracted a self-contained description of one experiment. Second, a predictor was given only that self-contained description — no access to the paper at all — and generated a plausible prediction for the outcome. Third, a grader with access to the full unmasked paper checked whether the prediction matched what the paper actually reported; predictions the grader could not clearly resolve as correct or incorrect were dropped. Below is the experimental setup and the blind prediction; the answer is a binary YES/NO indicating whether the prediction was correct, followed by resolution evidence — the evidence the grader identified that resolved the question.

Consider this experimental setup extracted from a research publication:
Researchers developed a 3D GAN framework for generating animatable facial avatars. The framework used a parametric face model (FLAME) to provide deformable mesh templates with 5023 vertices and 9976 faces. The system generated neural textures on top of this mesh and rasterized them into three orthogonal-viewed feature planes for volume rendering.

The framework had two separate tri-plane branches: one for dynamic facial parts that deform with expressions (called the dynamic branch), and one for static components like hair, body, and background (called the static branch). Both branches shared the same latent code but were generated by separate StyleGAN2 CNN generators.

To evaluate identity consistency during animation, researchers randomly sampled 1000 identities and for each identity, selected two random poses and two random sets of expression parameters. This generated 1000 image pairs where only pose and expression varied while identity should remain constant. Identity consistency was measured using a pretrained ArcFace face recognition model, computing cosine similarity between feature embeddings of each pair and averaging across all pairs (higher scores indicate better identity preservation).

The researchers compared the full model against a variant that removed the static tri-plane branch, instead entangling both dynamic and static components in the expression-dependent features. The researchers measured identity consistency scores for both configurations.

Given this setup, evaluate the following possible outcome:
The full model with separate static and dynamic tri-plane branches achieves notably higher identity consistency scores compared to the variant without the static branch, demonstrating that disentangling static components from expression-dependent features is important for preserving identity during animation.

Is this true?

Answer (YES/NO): YES